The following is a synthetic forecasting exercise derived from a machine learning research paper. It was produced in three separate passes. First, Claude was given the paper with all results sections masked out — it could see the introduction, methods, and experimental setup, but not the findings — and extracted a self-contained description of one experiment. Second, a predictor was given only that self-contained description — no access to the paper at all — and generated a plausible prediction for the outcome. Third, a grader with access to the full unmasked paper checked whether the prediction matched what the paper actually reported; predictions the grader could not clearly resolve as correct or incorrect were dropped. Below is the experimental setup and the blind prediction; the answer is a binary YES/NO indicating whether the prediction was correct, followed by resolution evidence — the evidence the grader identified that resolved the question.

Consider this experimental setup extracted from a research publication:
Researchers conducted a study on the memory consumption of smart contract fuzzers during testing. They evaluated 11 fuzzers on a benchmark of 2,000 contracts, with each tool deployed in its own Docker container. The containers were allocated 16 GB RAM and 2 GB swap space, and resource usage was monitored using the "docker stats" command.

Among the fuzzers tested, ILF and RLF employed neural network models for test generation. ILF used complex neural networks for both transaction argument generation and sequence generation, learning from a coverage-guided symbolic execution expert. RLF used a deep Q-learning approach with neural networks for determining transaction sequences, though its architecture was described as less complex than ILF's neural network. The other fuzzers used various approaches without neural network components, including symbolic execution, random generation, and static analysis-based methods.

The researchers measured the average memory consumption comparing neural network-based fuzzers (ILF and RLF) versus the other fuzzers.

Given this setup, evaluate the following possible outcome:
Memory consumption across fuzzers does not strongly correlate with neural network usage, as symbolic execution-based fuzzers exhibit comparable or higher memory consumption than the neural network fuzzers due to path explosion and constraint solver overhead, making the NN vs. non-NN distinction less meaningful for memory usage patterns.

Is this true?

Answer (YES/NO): NO